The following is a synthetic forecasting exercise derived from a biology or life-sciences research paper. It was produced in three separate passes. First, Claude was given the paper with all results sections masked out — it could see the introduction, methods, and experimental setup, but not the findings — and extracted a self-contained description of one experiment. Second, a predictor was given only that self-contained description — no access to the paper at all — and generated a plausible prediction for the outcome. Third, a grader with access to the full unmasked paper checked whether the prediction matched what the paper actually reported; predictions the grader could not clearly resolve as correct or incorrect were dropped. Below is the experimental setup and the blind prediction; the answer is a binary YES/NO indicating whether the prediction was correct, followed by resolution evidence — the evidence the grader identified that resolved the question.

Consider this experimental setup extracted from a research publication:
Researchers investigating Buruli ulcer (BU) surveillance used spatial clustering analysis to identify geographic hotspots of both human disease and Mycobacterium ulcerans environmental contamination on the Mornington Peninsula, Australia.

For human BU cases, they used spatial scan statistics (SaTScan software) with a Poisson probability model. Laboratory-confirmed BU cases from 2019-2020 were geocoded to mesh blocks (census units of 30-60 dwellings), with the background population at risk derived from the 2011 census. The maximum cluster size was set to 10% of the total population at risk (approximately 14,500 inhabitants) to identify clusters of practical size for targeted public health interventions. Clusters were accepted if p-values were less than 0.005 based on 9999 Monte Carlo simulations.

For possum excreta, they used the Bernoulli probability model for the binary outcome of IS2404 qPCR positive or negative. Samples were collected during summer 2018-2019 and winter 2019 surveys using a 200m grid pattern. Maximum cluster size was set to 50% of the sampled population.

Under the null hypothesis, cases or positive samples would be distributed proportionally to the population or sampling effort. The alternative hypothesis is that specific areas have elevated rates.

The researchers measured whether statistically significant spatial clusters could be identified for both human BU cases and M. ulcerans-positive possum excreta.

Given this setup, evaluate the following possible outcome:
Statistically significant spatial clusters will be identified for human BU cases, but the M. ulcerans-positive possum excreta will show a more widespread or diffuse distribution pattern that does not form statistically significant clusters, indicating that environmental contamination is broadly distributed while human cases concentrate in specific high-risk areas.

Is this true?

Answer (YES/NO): NO